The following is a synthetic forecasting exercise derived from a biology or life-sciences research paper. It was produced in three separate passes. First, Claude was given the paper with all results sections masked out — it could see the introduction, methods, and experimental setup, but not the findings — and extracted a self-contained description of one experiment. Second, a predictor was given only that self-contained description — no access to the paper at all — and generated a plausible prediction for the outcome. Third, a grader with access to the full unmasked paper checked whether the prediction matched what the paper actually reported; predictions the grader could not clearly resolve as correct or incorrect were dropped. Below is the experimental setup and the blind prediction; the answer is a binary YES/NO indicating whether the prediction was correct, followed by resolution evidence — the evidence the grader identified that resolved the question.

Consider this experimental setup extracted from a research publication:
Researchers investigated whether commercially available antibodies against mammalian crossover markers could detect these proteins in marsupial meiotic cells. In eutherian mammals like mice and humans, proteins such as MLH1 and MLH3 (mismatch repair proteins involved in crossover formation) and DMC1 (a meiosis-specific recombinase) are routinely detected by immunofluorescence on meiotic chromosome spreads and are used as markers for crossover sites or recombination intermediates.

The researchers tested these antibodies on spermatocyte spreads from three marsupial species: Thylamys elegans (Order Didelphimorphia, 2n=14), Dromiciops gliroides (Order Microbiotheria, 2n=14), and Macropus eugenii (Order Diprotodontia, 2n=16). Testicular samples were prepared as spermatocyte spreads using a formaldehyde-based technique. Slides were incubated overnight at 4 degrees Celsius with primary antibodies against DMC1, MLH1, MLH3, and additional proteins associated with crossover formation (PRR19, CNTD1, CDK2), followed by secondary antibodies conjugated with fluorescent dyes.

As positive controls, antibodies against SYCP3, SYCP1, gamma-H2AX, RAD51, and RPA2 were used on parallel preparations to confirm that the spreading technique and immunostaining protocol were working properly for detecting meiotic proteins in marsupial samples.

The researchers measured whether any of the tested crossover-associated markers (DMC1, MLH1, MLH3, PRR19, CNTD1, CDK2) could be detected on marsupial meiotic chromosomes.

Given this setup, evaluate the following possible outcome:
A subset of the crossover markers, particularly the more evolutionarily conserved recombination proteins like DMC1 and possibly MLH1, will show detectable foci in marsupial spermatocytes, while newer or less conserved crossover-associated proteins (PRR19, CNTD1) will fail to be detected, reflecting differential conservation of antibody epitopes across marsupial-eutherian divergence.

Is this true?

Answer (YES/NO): NO